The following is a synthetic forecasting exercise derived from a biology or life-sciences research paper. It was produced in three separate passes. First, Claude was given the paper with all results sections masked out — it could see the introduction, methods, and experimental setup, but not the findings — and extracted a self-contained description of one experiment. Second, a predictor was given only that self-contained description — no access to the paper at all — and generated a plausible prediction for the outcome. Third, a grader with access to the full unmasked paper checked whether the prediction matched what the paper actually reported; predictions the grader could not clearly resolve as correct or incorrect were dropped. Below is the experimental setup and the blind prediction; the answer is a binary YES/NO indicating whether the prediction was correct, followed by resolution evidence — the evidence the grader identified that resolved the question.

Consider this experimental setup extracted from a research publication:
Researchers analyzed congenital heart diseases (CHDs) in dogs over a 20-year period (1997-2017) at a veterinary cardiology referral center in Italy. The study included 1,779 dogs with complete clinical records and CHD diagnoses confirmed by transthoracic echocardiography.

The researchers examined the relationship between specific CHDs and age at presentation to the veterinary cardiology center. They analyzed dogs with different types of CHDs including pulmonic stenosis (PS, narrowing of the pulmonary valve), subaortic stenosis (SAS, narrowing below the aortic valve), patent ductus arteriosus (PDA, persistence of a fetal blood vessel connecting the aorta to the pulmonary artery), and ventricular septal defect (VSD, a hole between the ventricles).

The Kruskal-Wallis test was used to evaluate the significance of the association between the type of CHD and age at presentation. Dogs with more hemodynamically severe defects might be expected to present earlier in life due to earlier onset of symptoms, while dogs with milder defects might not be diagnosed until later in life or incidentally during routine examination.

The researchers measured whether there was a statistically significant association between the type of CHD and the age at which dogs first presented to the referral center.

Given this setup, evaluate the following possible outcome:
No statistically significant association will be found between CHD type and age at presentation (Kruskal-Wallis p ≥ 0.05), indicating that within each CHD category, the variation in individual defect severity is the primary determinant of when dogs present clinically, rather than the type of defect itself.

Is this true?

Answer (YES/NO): NO